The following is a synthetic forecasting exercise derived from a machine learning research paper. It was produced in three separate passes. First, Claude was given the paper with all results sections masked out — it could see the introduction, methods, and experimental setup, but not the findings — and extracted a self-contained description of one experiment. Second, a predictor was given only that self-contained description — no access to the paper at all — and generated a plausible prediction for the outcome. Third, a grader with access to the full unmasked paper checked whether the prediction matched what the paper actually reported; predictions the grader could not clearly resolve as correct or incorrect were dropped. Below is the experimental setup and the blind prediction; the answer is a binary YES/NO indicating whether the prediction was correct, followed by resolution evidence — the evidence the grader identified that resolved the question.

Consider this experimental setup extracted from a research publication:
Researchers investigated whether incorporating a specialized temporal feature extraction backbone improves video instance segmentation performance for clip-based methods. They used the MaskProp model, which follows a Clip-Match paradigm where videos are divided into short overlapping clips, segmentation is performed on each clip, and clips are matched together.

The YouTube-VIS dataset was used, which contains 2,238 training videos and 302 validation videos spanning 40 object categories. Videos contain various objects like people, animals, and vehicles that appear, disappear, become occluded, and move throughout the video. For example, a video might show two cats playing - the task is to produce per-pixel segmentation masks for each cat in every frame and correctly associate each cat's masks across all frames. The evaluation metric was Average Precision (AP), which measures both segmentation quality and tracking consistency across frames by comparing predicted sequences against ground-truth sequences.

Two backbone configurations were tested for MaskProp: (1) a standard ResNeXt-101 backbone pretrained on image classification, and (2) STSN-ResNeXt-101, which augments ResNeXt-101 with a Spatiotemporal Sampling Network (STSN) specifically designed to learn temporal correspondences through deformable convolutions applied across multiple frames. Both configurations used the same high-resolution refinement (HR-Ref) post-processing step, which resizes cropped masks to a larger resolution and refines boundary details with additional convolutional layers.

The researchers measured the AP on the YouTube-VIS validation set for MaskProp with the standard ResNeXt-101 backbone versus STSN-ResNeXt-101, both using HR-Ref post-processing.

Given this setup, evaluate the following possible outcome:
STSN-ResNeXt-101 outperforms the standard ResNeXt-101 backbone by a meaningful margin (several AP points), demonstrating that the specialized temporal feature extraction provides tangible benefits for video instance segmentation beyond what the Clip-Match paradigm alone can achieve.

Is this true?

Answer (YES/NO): NO